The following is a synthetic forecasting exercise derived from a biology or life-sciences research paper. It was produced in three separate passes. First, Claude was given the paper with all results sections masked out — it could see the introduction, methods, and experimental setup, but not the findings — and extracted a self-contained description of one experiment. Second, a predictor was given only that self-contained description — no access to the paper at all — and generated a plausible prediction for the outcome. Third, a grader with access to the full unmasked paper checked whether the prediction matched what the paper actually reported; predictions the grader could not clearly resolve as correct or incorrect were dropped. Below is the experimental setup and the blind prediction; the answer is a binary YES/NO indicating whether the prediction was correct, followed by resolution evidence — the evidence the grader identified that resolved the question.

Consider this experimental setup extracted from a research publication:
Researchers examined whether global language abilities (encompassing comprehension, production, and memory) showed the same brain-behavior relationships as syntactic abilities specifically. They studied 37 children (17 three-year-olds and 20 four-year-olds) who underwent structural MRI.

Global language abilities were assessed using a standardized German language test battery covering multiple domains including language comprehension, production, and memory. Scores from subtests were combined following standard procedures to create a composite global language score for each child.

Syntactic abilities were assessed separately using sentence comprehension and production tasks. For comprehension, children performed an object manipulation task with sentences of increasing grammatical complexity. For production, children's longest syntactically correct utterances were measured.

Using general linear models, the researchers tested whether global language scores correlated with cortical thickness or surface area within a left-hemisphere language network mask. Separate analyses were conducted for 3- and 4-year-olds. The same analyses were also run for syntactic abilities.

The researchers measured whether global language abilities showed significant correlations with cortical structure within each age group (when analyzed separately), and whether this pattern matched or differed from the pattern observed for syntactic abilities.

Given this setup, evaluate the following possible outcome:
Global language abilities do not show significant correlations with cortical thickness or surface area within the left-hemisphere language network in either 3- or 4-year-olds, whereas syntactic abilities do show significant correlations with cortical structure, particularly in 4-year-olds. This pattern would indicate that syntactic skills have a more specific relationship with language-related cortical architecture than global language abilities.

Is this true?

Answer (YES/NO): YES